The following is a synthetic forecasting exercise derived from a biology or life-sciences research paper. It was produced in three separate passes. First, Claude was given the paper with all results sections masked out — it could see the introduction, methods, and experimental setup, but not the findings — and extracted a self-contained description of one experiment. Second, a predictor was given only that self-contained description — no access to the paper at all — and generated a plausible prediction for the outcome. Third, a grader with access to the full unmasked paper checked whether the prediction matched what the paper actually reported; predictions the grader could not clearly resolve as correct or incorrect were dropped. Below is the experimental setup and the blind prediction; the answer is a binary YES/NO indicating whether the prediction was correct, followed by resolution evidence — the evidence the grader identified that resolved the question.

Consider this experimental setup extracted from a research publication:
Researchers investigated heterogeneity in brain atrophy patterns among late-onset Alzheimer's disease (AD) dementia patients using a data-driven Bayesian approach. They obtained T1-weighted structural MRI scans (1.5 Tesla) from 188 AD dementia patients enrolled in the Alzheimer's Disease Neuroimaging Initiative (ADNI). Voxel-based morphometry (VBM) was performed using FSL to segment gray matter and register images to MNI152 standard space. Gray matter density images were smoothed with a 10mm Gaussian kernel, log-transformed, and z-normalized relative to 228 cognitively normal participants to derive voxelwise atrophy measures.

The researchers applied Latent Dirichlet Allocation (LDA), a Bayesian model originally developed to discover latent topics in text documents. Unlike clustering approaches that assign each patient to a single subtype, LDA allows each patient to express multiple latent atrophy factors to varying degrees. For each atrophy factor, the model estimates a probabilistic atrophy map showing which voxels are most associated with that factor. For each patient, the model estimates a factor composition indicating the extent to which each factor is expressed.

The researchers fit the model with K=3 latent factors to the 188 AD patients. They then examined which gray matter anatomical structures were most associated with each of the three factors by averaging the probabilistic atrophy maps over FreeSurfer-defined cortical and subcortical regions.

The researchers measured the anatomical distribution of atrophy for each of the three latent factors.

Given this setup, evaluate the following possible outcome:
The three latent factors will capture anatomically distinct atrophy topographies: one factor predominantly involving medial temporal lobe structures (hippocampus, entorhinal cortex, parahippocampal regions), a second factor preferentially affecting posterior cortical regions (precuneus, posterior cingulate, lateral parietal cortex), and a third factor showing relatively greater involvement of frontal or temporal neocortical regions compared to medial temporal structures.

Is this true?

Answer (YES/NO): NO